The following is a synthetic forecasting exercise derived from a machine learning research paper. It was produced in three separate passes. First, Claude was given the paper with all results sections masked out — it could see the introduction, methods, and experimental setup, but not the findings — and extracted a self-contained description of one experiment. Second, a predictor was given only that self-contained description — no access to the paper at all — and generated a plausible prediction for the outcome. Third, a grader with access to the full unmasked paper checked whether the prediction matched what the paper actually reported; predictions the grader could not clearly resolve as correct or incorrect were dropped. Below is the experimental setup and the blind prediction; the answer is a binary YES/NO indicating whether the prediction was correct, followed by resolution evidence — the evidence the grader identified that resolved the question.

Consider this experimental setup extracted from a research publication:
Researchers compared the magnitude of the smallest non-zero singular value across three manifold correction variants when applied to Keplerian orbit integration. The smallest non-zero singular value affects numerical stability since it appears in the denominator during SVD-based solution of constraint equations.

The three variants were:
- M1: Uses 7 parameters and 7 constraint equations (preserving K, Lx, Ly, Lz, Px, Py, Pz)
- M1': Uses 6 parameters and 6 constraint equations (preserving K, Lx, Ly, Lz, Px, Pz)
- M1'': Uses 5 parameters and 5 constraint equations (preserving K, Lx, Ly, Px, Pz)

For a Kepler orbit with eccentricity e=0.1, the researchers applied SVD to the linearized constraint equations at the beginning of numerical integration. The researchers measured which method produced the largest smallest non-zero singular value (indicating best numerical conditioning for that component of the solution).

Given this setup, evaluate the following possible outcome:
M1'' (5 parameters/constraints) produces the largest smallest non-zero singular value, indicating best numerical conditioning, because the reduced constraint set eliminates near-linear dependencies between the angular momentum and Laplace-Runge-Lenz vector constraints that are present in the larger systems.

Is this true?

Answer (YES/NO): NO